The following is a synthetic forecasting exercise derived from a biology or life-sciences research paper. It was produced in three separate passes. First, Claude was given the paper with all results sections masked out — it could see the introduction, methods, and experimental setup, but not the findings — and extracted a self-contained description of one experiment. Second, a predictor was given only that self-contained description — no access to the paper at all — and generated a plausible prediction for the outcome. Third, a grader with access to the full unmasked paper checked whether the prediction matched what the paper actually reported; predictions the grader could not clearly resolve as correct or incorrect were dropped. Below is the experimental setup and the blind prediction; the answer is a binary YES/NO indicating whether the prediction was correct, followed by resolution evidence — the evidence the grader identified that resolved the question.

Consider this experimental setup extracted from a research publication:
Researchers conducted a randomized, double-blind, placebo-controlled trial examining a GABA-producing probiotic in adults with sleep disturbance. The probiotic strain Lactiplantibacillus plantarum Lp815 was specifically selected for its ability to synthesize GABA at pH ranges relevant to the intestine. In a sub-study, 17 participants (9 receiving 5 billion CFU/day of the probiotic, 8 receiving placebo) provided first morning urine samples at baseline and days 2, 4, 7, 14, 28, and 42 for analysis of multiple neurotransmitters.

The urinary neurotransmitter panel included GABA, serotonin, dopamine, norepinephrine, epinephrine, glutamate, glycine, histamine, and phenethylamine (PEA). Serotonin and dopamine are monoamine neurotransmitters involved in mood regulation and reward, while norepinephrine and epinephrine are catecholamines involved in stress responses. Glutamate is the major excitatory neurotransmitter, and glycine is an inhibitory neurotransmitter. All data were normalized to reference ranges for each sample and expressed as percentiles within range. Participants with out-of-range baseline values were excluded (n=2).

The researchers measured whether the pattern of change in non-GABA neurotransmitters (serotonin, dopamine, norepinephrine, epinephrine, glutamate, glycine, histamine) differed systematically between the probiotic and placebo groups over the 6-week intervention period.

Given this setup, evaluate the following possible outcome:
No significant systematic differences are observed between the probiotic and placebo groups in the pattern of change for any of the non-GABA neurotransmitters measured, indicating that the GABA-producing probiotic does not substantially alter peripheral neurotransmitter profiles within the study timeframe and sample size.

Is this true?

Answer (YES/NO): YES